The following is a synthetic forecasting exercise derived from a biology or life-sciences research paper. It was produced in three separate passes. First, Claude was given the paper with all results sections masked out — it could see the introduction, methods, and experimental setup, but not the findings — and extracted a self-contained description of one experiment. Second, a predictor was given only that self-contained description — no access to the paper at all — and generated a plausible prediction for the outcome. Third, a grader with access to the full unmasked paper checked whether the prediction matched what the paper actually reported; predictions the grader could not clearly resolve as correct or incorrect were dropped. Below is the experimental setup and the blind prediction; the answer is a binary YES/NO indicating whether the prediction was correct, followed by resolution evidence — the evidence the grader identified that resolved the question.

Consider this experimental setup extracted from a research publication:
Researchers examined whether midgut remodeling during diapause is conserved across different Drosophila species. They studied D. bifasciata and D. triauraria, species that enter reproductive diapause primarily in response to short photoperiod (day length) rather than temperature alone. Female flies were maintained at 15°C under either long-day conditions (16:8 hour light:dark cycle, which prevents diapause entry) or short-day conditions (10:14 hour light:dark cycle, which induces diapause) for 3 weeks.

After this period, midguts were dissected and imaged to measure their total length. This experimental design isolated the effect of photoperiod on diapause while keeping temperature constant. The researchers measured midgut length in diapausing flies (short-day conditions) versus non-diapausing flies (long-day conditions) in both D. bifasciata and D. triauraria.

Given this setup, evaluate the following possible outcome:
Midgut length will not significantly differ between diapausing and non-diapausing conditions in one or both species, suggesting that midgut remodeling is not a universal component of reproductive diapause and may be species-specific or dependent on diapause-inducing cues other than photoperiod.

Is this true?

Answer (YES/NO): NO